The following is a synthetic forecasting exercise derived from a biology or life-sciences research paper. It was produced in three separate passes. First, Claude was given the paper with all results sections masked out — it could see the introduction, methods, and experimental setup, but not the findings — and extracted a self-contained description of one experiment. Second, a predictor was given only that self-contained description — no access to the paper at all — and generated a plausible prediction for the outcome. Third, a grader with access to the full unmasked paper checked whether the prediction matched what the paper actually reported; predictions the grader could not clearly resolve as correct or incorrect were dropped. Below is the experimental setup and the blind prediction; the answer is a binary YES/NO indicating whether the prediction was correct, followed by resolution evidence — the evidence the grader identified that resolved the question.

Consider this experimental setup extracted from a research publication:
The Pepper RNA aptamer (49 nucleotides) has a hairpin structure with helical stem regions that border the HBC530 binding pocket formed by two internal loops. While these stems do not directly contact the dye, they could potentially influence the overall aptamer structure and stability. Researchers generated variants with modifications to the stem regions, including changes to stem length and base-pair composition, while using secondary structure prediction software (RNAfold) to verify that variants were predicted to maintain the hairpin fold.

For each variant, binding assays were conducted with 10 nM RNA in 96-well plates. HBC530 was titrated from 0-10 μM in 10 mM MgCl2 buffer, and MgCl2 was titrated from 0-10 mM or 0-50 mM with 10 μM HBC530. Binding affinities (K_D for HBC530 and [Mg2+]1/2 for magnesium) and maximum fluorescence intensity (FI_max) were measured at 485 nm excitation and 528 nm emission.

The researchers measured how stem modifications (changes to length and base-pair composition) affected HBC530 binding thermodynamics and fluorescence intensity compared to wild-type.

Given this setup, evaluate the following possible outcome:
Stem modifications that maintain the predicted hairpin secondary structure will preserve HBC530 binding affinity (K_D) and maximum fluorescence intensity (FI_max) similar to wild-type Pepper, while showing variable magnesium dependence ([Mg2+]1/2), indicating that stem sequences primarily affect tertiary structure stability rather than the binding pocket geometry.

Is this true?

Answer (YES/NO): NO